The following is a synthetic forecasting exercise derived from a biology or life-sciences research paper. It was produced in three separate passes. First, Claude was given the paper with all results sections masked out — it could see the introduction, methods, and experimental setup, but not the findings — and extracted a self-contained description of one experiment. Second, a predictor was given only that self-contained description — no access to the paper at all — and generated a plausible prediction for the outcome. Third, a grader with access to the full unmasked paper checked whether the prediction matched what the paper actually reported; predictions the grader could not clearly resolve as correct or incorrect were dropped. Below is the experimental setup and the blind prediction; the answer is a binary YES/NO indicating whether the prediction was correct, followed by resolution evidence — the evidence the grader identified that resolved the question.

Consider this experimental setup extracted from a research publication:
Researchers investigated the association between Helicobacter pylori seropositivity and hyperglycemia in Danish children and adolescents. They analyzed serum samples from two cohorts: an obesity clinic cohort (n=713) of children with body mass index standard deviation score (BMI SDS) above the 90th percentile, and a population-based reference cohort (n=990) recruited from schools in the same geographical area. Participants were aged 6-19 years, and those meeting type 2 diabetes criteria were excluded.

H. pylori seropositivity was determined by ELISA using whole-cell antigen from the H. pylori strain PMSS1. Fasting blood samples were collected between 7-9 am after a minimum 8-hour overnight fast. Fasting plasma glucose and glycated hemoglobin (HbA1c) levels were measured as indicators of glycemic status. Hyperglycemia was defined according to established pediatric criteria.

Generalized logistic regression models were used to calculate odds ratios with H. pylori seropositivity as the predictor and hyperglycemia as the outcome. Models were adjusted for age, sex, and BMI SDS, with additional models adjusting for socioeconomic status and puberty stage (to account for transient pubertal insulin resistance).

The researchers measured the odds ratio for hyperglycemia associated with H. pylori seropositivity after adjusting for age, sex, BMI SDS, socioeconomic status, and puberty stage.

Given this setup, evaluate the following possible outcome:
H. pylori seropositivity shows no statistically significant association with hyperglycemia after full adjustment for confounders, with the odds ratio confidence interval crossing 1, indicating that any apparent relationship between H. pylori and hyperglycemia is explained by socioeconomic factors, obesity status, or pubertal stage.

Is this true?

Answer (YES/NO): NO